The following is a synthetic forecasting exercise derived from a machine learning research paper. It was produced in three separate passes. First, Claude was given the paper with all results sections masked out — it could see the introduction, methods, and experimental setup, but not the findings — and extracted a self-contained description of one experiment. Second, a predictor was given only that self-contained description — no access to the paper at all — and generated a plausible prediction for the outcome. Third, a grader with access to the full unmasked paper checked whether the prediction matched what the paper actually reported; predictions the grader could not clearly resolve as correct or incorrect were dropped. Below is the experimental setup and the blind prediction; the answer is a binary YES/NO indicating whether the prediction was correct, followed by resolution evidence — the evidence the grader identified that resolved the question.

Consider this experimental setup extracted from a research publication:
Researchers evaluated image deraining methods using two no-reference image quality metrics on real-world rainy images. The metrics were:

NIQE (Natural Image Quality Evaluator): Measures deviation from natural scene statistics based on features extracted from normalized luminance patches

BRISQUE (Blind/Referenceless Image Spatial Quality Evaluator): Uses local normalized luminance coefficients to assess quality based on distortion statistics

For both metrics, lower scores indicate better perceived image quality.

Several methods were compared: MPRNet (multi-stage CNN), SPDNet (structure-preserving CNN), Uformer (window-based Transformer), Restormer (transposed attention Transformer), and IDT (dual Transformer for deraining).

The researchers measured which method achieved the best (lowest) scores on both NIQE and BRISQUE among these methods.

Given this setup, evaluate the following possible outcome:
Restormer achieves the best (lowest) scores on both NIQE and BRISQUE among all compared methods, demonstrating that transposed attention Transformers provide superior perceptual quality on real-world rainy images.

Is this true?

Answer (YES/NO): NO